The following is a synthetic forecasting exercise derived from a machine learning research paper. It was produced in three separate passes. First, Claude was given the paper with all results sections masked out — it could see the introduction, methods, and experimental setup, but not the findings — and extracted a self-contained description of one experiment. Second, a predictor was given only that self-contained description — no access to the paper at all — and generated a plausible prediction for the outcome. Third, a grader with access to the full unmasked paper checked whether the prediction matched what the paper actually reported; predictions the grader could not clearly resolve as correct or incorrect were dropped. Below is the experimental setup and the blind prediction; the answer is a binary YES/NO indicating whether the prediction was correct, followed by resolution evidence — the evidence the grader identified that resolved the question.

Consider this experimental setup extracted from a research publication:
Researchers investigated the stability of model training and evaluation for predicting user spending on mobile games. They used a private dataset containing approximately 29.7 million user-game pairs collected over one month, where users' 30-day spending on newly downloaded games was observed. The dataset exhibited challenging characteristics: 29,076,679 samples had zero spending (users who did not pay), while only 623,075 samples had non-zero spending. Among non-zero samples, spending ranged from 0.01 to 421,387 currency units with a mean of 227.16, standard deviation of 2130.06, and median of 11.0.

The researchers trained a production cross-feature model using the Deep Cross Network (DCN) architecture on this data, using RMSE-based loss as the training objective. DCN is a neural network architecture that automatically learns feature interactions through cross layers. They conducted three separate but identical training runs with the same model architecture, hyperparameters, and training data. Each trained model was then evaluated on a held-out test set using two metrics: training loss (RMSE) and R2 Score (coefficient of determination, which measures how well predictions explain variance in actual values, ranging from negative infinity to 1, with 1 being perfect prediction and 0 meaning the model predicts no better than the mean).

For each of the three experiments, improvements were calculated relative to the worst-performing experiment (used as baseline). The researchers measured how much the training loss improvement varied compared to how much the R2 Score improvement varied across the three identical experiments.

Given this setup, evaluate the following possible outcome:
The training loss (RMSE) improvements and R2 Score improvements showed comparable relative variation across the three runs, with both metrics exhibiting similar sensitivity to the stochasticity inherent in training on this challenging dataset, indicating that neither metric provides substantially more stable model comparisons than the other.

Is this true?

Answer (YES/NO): NO